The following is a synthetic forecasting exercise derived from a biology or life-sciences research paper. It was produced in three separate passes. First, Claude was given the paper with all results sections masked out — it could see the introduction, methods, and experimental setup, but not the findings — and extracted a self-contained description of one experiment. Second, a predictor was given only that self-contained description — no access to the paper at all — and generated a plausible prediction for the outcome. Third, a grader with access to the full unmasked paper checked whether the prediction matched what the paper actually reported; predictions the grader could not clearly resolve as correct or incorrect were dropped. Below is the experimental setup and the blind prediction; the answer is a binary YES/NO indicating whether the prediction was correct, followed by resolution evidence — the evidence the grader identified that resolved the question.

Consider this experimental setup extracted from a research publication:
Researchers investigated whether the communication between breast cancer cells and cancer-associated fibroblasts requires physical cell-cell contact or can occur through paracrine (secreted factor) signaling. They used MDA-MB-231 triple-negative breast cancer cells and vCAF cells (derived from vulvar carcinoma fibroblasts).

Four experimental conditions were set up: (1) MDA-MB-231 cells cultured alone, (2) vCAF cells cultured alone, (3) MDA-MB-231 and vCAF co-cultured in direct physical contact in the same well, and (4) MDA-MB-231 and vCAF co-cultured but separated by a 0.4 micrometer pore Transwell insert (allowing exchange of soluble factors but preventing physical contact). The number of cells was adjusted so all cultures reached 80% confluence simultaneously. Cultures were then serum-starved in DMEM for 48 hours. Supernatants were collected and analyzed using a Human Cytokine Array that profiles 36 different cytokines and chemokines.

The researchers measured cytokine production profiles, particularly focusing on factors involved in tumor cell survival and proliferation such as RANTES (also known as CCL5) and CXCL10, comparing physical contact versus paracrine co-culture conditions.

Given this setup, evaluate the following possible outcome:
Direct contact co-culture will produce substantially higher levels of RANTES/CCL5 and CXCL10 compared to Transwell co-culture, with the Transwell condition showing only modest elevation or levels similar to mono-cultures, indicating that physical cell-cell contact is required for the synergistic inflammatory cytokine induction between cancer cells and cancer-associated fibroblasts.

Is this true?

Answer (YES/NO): YES